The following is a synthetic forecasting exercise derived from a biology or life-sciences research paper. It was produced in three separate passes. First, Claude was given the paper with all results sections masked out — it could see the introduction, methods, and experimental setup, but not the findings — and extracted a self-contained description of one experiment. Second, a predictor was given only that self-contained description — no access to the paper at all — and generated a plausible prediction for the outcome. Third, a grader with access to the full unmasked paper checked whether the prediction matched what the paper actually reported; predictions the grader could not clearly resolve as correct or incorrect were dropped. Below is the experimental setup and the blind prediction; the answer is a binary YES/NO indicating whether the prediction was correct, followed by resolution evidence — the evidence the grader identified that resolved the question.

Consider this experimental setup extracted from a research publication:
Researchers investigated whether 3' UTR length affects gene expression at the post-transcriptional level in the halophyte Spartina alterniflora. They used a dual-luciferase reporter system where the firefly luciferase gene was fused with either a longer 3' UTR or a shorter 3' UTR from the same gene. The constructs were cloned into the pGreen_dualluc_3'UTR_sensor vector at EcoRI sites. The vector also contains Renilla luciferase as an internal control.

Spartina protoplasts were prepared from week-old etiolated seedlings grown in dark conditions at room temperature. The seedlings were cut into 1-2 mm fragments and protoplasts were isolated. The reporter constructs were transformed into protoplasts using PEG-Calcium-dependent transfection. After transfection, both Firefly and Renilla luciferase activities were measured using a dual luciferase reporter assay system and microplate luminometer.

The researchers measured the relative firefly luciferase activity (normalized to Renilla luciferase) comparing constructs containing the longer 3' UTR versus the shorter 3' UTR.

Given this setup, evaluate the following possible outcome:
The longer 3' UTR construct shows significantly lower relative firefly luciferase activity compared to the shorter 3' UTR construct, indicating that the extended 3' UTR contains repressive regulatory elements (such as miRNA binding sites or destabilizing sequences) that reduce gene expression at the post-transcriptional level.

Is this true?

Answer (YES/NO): NO